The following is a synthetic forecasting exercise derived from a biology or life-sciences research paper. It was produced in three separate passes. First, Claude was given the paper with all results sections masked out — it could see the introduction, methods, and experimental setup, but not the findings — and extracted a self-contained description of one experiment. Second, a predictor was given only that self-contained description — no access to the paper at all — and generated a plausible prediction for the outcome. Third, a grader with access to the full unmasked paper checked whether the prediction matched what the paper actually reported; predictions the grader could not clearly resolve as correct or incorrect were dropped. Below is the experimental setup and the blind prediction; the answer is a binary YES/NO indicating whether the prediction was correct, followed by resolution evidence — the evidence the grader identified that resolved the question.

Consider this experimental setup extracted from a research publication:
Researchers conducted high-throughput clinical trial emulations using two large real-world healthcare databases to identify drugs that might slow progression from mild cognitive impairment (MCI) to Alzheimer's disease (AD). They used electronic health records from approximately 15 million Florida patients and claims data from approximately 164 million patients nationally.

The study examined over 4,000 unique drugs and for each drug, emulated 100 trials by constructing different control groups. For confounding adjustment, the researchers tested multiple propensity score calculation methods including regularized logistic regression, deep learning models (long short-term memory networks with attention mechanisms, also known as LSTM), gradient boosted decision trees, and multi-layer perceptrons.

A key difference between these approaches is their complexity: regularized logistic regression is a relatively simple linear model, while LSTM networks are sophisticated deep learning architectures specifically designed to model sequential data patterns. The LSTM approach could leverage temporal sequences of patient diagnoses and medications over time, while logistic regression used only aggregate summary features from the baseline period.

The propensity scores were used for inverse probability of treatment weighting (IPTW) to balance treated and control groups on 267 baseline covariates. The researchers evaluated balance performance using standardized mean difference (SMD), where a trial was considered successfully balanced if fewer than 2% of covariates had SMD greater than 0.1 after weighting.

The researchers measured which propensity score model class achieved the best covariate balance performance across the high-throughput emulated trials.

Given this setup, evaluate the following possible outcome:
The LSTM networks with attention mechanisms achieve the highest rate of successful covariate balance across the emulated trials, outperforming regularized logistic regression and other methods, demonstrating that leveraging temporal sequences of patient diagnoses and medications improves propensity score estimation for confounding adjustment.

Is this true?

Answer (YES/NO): NO